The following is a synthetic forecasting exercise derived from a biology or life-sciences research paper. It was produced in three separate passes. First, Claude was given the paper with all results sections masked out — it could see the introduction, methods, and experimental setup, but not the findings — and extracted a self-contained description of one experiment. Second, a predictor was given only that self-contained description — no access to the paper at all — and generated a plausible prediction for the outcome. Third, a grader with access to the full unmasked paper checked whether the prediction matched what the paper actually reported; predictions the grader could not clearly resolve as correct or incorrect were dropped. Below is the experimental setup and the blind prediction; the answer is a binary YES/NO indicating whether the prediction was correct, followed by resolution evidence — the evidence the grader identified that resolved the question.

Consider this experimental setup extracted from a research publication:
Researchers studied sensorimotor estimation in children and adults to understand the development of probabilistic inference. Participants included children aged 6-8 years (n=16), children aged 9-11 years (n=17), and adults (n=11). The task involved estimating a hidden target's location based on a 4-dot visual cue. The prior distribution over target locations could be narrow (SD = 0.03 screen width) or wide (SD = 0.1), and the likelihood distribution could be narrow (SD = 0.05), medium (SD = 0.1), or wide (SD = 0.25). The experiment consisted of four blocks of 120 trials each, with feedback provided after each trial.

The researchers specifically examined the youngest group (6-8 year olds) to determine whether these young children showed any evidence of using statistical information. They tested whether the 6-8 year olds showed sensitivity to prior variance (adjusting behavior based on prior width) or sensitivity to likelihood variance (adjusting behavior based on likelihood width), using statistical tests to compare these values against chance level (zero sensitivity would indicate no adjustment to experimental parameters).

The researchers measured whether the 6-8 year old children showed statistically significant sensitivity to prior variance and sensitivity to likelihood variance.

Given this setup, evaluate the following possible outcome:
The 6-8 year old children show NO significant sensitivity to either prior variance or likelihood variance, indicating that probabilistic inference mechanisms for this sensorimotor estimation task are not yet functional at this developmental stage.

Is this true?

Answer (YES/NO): NO